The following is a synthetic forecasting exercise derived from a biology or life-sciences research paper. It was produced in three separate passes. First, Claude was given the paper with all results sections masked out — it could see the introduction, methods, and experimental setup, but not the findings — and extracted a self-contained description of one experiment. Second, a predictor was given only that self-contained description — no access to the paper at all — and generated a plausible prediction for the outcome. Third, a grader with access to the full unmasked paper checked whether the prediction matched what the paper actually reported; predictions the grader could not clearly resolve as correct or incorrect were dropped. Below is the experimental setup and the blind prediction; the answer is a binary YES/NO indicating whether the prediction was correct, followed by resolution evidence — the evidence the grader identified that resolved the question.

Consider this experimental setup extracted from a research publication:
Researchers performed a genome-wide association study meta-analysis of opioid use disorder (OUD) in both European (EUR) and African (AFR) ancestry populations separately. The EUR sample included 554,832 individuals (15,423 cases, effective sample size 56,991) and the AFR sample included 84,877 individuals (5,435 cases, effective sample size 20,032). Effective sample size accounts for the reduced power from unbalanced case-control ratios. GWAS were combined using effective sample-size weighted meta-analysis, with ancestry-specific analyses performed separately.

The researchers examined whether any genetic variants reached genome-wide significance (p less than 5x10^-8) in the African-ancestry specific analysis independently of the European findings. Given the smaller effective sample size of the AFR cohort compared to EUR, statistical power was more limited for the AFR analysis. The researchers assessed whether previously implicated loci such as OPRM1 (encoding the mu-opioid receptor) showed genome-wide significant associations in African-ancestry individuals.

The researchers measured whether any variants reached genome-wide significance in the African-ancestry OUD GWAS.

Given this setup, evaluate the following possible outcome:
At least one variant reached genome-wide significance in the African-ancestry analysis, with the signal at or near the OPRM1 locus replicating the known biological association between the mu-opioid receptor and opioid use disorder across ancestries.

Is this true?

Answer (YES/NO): NO